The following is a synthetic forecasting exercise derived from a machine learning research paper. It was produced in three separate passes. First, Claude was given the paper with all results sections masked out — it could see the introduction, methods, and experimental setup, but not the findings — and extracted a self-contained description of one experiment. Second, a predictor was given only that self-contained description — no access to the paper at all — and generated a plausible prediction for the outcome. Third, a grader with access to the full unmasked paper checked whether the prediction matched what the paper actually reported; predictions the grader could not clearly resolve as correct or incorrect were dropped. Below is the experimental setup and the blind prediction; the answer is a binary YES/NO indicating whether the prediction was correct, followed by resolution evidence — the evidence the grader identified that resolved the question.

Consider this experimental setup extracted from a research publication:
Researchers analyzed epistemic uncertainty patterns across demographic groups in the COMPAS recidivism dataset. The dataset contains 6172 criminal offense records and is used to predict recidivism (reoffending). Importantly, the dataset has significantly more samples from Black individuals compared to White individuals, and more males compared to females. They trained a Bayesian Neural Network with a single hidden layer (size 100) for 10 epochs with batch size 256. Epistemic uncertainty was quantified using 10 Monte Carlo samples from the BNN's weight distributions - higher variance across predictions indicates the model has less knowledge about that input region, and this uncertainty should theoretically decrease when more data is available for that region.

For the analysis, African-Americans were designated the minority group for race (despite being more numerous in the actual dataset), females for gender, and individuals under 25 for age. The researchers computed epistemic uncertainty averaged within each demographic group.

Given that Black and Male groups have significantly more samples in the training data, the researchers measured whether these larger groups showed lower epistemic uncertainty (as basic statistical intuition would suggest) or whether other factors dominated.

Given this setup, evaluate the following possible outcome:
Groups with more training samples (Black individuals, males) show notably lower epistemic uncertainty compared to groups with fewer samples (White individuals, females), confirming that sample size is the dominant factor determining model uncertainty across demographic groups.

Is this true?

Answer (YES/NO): NO